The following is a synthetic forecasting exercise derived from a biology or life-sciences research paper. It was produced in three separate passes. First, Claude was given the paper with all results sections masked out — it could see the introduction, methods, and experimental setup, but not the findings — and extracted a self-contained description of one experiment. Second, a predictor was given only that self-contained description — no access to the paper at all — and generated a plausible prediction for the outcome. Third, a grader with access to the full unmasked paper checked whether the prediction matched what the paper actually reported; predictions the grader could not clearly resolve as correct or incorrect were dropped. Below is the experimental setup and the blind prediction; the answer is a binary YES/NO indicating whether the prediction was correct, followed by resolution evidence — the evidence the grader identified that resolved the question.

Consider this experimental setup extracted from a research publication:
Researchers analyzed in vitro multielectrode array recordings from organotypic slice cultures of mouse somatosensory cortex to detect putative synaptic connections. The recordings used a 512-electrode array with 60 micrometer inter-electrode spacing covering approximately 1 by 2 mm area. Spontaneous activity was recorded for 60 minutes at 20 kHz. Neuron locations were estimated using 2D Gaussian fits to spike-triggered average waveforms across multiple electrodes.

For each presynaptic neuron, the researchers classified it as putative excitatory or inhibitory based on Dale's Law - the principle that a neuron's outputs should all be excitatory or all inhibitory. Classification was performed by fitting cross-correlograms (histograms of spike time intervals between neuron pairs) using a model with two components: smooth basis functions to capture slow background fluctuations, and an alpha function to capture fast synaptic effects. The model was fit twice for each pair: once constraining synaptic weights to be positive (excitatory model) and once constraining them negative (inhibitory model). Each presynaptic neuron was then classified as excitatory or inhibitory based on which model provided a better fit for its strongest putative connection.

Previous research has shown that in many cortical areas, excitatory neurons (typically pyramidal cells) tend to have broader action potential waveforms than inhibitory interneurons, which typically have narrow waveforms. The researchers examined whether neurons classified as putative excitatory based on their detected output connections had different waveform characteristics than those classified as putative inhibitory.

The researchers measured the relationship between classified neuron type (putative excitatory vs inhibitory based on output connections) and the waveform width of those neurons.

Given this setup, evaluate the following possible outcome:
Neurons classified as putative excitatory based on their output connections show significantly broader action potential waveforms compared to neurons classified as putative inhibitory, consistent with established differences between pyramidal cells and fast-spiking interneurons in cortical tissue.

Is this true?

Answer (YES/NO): NO